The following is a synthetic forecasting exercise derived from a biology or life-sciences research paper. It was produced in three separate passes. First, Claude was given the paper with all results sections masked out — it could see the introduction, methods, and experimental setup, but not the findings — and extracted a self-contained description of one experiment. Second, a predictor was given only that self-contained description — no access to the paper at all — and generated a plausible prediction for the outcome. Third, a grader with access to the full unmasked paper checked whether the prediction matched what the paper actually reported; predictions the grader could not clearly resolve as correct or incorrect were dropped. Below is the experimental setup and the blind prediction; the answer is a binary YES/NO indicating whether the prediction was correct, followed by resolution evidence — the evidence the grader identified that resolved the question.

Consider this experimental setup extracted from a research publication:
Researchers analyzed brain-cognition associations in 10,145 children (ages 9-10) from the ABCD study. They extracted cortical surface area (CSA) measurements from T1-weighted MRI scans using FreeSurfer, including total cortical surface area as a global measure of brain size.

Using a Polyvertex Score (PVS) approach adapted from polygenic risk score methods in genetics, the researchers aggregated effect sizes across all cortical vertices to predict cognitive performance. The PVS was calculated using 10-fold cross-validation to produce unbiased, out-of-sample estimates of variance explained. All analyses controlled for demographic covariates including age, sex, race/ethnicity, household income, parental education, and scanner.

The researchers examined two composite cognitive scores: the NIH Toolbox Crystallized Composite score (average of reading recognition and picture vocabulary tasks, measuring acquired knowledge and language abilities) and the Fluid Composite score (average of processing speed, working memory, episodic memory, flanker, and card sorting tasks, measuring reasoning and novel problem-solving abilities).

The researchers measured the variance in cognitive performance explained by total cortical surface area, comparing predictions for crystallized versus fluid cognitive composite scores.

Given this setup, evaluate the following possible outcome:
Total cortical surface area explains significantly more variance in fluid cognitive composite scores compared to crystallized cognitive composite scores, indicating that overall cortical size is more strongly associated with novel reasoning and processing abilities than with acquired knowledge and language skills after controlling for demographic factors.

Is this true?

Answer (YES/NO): NO